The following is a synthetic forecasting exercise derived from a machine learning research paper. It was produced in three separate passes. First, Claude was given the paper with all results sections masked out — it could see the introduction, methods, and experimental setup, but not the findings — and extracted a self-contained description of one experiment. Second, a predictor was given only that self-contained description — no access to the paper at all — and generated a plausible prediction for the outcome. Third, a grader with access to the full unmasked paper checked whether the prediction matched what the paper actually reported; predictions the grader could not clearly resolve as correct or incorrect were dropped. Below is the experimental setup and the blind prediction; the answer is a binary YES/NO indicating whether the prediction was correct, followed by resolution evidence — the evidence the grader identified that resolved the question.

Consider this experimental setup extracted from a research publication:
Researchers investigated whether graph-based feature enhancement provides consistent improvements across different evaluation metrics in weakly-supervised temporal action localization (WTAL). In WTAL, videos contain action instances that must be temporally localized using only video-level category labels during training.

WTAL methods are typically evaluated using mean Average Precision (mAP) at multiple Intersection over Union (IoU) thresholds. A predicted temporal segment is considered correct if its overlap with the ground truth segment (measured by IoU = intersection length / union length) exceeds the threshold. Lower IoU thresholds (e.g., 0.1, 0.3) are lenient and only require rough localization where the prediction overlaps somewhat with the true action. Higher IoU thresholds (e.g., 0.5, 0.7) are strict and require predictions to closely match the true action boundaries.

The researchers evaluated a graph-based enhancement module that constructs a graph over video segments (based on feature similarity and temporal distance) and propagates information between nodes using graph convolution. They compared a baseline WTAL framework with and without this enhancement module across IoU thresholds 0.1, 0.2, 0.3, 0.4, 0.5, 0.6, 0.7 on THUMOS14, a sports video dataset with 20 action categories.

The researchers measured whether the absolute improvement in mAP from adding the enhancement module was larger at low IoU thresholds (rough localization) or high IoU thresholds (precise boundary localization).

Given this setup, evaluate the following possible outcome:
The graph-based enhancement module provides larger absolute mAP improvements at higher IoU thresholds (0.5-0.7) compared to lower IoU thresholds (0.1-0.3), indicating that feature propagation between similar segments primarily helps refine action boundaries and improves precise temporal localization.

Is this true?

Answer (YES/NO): NO